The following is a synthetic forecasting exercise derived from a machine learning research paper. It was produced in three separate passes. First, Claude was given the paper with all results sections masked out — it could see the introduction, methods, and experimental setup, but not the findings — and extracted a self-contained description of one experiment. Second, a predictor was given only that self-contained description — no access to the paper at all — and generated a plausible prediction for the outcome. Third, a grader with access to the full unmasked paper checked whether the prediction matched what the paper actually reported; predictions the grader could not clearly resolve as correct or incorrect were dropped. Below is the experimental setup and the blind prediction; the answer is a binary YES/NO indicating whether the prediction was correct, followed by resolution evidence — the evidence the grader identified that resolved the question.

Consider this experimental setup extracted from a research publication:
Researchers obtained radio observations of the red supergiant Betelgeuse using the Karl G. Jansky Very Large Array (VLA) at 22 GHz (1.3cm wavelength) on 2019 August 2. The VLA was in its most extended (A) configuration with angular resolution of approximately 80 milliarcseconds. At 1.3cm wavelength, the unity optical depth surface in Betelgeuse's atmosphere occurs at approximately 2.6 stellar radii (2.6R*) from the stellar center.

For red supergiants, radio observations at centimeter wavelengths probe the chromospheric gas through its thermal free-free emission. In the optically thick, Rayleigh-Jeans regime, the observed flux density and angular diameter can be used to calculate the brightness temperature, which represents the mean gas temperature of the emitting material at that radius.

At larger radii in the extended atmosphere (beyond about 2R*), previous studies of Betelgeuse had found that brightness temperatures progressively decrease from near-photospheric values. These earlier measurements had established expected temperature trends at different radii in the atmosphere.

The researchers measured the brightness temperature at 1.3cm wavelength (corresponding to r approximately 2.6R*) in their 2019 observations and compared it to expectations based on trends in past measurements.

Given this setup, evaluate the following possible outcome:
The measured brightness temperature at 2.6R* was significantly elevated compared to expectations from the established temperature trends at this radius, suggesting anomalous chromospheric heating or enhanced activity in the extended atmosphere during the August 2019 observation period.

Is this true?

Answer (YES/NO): NO